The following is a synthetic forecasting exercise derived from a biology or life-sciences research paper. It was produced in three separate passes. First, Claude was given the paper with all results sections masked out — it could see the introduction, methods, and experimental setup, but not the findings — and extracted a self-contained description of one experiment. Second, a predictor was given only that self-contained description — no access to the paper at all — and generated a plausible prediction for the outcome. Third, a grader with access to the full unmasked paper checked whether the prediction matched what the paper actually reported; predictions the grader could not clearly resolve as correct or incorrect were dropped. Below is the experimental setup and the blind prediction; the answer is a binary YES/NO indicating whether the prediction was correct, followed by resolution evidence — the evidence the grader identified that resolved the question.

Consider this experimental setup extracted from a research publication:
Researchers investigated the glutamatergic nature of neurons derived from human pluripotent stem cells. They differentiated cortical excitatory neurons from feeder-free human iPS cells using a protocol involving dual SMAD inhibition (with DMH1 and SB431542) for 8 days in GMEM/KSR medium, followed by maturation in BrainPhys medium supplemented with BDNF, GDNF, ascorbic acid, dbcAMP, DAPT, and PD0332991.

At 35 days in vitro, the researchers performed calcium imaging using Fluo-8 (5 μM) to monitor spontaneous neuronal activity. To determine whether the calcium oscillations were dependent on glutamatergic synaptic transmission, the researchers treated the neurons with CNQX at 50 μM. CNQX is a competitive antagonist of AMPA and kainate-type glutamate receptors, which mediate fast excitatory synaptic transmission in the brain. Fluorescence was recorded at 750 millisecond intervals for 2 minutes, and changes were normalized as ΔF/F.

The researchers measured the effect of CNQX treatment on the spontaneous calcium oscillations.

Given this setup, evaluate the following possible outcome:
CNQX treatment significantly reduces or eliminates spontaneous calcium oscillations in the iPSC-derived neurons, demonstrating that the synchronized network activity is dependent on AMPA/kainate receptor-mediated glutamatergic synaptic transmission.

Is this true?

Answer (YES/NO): NO